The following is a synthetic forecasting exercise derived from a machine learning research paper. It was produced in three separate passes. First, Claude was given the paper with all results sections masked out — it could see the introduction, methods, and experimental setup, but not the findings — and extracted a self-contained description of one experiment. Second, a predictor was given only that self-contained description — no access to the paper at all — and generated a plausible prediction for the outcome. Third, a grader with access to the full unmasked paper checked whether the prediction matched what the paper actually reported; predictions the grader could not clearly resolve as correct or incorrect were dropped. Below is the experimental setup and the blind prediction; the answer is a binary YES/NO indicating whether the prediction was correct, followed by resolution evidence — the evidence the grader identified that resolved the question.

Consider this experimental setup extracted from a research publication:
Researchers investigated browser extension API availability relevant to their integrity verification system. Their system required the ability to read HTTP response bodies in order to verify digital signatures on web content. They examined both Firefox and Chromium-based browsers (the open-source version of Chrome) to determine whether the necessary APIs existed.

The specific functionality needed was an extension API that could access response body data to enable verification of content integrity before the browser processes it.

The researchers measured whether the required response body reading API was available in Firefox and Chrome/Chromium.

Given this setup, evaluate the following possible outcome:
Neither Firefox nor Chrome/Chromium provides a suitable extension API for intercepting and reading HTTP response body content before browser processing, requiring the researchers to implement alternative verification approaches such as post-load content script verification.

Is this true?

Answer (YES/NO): NO